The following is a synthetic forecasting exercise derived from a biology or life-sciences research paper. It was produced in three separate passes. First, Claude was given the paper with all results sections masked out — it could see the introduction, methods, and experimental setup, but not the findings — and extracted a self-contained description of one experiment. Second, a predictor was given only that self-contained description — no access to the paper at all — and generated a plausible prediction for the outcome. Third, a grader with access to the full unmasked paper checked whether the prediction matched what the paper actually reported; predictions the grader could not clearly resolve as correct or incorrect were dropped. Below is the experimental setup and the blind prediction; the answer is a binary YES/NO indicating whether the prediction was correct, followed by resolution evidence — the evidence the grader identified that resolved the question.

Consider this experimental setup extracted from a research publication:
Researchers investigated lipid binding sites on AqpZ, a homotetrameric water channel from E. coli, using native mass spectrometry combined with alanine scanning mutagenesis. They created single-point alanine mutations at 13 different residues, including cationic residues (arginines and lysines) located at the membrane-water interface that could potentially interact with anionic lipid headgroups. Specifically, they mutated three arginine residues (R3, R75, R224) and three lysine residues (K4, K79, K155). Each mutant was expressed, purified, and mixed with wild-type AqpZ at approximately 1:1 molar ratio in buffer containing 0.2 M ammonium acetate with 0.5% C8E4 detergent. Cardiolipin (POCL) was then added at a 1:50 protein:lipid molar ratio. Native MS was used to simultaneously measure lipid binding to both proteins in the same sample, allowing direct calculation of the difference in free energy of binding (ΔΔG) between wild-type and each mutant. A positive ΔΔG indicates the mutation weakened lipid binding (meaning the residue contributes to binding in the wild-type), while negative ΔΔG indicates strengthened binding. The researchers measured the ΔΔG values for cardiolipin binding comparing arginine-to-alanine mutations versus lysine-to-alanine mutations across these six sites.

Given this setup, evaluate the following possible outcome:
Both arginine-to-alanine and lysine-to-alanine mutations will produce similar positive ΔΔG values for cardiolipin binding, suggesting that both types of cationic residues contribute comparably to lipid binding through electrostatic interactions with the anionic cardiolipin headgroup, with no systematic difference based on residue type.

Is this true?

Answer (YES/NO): NO